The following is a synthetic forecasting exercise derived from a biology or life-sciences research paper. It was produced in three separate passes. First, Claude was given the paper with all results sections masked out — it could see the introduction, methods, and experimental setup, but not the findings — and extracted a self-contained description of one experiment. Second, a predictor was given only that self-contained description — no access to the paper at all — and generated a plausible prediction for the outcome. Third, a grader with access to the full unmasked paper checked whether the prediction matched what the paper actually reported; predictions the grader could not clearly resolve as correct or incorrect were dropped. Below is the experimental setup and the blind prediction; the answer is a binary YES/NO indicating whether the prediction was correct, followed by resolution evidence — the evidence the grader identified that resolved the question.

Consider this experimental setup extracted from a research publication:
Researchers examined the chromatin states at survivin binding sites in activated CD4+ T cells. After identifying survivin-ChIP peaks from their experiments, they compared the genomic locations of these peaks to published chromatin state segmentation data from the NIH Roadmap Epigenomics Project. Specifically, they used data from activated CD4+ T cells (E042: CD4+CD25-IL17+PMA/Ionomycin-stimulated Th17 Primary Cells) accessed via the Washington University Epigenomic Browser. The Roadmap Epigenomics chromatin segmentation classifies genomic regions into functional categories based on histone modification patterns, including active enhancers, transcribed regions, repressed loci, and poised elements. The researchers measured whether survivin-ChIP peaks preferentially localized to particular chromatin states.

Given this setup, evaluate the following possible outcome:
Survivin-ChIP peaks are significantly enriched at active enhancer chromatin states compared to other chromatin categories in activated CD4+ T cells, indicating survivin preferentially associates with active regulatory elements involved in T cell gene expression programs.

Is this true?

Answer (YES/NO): NO